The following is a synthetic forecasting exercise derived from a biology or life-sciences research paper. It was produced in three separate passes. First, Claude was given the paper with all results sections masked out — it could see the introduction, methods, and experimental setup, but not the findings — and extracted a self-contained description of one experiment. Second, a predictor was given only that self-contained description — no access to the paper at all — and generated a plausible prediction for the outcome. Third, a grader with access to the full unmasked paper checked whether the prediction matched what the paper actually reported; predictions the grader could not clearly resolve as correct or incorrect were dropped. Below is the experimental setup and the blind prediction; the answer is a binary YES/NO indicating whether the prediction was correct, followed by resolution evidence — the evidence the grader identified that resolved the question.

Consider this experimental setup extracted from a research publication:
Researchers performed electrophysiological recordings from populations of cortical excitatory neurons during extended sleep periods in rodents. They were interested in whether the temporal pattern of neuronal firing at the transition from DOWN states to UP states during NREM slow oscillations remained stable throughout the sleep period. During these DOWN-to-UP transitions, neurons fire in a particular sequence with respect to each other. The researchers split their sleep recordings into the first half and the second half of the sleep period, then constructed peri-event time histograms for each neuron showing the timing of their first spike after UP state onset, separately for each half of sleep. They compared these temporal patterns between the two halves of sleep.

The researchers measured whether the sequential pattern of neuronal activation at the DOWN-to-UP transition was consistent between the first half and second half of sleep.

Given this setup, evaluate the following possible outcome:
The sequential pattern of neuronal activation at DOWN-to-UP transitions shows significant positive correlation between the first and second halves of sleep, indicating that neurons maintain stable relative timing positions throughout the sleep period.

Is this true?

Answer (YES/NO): YES